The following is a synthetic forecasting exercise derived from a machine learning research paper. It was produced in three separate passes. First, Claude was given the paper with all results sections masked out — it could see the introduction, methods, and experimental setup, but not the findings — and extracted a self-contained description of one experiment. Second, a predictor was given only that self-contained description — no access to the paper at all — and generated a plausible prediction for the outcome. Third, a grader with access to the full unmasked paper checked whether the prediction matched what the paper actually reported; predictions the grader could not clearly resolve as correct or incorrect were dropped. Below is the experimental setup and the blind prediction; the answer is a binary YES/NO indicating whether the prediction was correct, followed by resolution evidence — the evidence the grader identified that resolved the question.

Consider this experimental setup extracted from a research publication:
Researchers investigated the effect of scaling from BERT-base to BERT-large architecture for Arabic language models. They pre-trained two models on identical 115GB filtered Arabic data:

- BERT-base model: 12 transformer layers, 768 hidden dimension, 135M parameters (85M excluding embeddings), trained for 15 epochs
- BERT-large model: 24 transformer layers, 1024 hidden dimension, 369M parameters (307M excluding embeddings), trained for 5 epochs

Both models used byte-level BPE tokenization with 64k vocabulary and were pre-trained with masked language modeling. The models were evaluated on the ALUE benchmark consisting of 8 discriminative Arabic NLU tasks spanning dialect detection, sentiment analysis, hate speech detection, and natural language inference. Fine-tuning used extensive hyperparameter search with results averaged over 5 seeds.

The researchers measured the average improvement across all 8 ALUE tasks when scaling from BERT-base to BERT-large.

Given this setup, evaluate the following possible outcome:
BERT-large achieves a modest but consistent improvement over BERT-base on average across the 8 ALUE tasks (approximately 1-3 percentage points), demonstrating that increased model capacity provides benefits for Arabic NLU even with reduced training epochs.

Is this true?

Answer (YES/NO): YES